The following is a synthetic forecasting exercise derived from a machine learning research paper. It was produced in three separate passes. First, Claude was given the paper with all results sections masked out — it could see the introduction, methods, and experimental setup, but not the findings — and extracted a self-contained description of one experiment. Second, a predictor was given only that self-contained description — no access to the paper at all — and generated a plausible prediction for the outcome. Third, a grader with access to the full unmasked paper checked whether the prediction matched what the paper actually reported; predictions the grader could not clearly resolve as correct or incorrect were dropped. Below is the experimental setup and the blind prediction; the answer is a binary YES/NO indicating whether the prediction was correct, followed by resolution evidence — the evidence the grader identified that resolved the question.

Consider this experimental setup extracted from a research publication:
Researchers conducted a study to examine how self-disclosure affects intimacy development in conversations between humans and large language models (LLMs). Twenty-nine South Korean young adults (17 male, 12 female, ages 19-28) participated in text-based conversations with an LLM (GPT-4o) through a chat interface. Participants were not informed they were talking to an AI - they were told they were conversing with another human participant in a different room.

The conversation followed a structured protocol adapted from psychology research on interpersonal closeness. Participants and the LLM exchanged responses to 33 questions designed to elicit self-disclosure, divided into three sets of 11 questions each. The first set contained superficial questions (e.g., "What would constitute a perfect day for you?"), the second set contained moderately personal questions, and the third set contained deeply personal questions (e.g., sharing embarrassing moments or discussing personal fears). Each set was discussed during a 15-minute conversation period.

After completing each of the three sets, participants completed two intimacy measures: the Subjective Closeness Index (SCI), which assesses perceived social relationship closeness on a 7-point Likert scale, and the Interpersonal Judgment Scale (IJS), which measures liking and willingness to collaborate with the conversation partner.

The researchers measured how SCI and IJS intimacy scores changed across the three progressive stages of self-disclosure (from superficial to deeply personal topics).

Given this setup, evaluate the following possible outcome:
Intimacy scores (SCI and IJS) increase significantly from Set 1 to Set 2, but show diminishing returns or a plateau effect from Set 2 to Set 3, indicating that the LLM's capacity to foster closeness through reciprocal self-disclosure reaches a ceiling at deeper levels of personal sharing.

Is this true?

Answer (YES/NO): NO